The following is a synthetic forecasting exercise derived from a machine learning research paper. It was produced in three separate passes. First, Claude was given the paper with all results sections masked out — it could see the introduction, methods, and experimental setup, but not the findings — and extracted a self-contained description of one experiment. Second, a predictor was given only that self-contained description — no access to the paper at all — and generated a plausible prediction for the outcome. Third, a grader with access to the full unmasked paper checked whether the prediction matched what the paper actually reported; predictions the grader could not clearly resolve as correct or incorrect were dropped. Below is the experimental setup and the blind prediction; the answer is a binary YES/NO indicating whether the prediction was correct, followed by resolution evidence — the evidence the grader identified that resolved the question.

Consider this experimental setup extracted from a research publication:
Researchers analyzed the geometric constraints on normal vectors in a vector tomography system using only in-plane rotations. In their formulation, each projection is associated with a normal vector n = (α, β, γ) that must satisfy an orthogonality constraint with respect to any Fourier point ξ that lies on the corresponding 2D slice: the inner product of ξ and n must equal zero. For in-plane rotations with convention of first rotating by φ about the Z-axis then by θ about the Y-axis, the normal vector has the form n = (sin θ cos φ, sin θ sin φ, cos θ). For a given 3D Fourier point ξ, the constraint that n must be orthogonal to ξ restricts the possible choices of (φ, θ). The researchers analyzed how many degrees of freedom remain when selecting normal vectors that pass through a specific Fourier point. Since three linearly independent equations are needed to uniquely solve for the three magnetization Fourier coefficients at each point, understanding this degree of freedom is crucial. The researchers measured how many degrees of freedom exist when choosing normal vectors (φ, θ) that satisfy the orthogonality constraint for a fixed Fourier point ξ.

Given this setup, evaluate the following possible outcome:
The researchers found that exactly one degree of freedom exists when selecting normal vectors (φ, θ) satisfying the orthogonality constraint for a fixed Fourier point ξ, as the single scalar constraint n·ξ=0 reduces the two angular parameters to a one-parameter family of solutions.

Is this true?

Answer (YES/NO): NO